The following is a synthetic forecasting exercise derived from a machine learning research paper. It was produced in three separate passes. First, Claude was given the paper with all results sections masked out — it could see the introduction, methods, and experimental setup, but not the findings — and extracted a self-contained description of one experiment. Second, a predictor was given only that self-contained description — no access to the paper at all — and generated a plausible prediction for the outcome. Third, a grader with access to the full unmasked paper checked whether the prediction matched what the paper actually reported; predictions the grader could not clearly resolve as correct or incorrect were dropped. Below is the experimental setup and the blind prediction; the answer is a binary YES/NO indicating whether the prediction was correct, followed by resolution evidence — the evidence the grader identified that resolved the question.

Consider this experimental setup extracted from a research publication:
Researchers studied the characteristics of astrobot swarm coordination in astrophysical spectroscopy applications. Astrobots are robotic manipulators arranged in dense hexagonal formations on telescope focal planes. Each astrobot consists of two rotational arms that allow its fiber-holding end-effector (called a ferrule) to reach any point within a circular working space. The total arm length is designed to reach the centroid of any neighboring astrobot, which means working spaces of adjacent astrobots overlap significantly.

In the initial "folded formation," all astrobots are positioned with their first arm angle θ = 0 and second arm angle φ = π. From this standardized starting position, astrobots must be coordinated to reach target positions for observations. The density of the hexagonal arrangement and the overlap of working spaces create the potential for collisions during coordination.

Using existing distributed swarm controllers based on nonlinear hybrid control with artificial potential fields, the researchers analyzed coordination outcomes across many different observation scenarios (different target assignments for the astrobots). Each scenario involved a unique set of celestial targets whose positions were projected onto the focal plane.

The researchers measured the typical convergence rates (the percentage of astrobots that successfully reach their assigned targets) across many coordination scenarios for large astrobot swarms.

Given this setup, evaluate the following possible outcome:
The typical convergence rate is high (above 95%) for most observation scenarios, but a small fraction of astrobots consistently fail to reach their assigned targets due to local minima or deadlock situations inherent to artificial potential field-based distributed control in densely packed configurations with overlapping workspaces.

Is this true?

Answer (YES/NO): NO